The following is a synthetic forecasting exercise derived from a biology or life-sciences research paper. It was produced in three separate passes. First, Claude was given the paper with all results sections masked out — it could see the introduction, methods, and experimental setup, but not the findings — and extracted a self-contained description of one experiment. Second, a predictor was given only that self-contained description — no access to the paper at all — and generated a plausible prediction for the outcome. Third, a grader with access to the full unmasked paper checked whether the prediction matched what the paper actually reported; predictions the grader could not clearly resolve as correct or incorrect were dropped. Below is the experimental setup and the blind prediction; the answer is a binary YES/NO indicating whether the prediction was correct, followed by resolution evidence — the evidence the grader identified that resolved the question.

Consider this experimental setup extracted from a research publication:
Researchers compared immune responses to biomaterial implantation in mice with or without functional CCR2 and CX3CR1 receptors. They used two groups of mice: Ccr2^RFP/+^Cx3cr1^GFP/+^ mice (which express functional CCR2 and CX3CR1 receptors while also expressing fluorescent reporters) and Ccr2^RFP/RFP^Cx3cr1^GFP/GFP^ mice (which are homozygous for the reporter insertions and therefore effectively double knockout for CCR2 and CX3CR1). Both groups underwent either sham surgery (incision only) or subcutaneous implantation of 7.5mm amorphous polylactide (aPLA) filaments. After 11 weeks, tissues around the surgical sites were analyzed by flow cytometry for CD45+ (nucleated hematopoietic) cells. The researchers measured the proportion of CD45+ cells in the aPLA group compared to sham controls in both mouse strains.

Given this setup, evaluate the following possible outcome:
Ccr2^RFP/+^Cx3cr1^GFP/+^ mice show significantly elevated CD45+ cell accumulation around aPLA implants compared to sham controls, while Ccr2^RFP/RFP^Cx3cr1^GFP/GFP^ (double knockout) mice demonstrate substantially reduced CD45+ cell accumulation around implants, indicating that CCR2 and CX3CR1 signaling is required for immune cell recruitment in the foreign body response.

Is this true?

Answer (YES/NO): YES